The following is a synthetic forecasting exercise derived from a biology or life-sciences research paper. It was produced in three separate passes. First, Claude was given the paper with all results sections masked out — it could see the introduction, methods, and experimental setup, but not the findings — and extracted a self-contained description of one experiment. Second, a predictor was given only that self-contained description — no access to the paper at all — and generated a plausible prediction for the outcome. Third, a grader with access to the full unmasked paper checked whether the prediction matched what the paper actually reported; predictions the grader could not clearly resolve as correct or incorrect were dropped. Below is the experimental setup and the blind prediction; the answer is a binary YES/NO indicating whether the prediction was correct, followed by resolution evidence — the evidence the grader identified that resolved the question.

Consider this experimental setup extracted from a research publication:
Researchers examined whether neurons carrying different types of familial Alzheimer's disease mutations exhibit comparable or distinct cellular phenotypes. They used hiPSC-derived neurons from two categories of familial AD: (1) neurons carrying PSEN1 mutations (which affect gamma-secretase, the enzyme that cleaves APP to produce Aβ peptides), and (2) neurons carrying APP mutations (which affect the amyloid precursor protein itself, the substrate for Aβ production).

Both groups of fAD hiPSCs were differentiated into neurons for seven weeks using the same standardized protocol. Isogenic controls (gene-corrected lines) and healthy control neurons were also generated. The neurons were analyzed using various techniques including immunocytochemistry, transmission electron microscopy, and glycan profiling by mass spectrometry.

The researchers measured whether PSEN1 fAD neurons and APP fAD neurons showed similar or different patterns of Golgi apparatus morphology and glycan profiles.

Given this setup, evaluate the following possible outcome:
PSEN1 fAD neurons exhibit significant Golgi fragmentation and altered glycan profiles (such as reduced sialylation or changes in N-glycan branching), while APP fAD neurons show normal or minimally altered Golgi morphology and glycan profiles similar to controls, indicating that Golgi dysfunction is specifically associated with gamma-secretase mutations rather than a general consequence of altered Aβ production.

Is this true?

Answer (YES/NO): NO